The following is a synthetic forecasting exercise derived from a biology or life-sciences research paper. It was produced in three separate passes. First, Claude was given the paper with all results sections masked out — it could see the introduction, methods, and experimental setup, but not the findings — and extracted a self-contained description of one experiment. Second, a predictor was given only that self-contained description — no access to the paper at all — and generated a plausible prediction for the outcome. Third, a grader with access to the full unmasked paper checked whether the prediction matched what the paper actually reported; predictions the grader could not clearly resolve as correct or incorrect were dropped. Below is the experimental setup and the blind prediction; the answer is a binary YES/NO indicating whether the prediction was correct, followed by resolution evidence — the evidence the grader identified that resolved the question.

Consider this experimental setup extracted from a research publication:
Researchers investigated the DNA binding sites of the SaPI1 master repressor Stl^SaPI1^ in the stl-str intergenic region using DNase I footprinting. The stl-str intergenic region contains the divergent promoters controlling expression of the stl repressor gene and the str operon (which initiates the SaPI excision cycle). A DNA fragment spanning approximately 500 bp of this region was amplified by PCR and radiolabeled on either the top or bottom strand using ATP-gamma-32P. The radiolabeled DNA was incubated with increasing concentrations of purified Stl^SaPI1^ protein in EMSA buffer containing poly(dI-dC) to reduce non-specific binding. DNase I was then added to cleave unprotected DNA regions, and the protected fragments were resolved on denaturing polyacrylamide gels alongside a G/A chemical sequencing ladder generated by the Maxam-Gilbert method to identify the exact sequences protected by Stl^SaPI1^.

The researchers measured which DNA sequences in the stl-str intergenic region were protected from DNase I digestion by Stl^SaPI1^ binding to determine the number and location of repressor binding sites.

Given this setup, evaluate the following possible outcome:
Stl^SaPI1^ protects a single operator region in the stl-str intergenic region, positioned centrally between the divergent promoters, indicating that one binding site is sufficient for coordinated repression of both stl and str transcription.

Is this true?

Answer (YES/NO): NO